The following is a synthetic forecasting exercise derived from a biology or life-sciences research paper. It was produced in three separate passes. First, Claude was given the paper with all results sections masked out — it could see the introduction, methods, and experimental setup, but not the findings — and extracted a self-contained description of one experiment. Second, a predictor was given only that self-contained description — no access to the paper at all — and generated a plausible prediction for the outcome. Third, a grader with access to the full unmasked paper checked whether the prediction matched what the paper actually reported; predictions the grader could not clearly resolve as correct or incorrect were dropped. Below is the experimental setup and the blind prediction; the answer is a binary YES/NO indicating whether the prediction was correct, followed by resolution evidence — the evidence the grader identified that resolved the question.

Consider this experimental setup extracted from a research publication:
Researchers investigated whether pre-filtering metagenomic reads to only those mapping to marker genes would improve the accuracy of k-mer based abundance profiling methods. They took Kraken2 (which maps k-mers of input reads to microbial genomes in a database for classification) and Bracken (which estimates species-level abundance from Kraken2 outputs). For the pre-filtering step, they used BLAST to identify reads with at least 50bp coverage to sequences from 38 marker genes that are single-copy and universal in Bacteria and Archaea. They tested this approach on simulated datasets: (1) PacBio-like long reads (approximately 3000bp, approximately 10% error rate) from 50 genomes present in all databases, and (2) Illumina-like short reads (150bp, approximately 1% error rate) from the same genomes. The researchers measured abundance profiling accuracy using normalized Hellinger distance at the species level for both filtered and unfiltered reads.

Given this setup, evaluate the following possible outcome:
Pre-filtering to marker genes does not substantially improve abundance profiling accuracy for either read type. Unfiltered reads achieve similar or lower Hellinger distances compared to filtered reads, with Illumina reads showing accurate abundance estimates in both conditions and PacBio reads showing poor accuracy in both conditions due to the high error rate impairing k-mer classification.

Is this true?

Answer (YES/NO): NO